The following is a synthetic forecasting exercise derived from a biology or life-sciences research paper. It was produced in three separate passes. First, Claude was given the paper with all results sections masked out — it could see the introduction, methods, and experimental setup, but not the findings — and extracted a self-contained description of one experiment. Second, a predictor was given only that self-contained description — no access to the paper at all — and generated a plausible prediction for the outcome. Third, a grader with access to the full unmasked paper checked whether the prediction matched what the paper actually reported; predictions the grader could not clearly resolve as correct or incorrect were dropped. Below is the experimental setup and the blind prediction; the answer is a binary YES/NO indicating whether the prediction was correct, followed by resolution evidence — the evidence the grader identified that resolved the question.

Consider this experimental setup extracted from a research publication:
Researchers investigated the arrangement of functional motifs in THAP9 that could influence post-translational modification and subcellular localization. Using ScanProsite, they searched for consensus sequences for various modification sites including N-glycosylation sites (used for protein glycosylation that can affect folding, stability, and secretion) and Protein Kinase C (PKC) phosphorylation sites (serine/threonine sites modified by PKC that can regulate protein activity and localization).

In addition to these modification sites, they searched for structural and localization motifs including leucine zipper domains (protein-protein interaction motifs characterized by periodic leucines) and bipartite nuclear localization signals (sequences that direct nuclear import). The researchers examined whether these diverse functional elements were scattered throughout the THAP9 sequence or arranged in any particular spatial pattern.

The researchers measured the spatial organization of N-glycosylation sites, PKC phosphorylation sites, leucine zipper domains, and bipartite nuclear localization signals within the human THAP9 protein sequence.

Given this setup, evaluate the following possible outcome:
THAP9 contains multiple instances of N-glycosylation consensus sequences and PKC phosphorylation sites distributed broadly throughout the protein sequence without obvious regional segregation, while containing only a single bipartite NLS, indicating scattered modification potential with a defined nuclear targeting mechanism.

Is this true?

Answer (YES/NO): NO